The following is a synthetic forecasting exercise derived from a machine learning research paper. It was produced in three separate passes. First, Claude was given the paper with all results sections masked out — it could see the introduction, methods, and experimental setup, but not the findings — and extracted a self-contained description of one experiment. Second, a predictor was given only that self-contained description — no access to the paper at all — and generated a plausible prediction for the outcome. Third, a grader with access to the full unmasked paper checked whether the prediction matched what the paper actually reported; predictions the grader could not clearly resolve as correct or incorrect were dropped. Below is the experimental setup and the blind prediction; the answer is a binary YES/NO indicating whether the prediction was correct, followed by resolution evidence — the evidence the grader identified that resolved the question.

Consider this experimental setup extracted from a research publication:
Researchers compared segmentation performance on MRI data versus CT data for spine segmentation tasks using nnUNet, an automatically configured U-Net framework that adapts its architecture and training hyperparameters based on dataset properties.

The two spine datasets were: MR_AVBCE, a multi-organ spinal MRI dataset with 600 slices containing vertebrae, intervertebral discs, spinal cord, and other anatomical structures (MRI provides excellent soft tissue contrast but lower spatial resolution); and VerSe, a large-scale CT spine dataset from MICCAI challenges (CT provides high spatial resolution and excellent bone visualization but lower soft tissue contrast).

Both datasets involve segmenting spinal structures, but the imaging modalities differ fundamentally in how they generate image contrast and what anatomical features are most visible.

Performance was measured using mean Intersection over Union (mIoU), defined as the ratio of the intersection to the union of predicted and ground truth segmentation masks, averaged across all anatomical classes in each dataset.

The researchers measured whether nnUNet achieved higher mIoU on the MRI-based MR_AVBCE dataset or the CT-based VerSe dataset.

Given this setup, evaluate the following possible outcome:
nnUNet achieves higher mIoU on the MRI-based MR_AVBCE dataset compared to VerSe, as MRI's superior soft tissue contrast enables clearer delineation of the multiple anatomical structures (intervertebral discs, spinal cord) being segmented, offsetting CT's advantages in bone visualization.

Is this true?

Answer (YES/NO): NO